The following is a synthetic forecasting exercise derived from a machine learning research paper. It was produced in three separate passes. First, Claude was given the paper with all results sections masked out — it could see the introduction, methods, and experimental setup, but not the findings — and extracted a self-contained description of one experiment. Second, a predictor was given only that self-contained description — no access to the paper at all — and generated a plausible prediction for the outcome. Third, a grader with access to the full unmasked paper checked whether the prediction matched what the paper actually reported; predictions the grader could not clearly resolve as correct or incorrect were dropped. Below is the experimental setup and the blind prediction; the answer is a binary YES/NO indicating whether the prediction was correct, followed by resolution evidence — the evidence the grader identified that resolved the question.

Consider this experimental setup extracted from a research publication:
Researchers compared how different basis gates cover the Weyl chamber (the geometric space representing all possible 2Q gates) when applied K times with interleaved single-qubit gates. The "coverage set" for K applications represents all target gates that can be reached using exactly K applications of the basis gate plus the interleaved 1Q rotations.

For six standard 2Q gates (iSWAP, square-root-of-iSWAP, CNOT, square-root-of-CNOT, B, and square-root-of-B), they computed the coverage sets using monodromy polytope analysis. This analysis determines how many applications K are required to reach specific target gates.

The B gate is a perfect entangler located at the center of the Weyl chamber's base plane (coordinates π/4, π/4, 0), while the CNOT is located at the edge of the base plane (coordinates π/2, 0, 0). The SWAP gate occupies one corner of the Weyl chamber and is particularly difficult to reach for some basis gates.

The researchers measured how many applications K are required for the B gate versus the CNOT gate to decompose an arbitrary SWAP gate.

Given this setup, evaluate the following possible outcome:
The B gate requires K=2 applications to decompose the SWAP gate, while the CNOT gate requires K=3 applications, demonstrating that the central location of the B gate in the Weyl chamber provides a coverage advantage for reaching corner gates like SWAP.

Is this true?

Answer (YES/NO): YES